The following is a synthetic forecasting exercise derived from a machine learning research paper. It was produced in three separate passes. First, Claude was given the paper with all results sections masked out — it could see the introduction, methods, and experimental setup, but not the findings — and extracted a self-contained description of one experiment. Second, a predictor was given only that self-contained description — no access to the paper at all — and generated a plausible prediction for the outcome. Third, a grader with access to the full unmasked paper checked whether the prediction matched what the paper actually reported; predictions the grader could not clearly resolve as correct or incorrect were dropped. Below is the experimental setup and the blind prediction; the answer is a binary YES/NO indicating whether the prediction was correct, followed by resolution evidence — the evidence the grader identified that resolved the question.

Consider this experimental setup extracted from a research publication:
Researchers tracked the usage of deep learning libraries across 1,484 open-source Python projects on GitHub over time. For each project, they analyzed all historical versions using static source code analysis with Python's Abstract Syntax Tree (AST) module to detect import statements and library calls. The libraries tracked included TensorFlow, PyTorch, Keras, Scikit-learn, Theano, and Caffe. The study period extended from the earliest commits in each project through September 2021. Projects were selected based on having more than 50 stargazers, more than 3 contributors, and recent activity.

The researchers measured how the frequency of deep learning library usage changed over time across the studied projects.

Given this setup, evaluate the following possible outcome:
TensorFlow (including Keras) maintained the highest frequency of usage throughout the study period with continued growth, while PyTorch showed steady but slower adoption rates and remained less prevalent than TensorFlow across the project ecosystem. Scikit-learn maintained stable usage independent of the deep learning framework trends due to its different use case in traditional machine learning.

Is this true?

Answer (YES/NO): NO